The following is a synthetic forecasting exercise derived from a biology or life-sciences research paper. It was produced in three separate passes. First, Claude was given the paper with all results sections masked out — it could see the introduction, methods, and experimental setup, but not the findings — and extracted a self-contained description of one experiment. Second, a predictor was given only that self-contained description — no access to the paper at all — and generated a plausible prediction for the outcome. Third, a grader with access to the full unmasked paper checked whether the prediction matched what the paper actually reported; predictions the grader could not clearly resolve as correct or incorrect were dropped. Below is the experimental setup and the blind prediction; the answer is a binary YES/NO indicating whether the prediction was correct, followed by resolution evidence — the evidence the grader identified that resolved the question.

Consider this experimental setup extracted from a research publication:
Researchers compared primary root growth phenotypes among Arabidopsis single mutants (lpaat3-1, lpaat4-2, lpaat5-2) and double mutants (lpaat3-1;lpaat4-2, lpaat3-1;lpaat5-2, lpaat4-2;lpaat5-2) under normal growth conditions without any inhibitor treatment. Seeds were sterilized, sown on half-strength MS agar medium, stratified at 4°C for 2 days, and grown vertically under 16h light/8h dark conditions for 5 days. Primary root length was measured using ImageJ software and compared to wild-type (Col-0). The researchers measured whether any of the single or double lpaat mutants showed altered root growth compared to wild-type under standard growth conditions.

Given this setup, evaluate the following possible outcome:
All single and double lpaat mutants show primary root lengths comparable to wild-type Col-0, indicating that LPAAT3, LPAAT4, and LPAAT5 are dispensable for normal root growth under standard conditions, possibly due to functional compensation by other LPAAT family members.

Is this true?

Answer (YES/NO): NO